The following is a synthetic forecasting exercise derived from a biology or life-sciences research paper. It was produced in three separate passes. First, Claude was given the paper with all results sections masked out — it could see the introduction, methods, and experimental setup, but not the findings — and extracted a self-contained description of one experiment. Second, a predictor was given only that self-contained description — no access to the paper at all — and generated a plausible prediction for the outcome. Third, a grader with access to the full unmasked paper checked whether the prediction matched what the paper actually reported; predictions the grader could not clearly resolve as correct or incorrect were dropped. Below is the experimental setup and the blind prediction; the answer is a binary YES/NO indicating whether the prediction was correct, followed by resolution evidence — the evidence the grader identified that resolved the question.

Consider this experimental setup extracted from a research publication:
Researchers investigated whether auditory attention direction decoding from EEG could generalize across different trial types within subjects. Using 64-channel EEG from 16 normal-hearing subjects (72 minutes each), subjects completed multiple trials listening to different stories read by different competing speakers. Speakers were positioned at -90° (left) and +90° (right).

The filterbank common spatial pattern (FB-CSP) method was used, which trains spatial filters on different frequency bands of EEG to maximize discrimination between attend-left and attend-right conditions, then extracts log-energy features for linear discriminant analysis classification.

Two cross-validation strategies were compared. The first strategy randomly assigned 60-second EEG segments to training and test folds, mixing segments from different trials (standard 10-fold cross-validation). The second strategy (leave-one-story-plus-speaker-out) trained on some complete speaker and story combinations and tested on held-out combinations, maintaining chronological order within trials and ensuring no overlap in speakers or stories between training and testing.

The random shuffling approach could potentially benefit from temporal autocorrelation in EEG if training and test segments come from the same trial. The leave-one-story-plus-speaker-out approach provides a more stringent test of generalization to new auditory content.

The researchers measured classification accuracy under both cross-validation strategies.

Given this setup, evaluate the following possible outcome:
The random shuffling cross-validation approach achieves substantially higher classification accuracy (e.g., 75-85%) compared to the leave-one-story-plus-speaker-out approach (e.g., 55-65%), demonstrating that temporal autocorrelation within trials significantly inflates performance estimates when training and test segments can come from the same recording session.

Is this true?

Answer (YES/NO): NO